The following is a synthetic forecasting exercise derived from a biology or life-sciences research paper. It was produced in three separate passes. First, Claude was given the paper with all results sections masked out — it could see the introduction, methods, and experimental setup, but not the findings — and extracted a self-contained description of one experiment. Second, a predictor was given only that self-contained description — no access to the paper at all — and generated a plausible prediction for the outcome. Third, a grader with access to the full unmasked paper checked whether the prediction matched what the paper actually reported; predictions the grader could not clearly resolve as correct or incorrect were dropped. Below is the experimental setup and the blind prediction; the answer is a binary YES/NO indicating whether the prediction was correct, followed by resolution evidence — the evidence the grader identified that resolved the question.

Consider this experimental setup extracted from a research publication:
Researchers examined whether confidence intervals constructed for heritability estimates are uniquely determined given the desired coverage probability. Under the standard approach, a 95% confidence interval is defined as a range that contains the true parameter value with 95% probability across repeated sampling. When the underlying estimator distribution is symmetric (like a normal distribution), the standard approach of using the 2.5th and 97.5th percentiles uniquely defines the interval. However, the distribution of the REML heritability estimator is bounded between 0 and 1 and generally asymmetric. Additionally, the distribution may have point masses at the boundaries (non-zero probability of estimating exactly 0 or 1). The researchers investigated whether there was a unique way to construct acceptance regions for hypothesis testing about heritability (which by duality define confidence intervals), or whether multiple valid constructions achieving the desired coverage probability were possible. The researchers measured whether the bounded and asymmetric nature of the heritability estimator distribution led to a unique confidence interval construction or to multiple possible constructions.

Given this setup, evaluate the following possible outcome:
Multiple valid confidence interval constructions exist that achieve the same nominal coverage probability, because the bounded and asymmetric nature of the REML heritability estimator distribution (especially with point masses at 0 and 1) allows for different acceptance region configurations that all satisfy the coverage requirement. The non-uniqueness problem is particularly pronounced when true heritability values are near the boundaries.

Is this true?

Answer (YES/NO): YES